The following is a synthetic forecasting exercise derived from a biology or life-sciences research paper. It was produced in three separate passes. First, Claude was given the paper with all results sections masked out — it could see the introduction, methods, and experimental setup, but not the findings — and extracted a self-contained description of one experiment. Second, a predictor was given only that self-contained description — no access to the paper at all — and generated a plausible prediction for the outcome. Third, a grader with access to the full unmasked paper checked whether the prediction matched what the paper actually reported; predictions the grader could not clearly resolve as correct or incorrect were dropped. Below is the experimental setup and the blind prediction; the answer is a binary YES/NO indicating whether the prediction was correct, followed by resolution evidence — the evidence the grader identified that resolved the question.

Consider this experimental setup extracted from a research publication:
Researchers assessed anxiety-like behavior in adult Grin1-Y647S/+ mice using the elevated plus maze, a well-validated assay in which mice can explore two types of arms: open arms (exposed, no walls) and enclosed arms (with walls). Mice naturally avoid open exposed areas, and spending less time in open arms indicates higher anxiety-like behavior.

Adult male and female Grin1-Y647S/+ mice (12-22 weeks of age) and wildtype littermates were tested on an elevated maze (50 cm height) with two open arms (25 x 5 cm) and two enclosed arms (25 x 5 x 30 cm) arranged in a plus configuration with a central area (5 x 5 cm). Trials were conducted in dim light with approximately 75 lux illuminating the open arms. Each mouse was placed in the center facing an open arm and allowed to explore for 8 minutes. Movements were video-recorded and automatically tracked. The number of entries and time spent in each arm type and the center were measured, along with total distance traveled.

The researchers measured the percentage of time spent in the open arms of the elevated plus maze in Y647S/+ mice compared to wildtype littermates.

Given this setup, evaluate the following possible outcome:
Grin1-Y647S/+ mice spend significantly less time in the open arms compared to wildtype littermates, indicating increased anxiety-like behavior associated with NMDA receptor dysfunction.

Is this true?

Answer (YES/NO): NO